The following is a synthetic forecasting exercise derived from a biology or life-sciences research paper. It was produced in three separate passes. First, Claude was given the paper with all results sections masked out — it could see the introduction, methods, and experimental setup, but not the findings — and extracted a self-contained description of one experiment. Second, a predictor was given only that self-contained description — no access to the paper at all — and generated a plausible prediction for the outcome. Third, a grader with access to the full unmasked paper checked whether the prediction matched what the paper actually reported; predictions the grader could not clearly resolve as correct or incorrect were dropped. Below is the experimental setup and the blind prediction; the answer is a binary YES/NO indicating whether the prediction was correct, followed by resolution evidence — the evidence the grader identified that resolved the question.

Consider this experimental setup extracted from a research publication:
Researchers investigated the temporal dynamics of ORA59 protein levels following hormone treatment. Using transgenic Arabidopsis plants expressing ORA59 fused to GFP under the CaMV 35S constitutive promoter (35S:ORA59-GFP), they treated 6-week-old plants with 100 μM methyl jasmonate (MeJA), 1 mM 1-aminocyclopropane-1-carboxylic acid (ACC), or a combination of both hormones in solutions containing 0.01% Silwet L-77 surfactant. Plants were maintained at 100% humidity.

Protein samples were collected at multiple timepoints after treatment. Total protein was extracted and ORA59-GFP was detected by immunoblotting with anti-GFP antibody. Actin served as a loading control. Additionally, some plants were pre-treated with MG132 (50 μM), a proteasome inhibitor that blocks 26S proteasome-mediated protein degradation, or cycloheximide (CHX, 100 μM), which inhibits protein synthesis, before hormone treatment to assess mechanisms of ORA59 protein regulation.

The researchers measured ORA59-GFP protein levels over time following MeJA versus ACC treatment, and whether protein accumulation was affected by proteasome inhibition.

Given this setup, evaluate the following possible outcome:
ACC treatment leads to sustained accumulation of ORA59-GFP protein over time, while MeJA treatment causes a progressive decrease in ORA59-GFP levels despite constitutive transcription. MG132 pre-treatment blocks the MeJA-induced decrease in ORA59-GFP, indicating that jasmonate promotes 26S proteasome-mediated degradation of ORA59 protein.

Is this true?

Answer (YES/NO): NO